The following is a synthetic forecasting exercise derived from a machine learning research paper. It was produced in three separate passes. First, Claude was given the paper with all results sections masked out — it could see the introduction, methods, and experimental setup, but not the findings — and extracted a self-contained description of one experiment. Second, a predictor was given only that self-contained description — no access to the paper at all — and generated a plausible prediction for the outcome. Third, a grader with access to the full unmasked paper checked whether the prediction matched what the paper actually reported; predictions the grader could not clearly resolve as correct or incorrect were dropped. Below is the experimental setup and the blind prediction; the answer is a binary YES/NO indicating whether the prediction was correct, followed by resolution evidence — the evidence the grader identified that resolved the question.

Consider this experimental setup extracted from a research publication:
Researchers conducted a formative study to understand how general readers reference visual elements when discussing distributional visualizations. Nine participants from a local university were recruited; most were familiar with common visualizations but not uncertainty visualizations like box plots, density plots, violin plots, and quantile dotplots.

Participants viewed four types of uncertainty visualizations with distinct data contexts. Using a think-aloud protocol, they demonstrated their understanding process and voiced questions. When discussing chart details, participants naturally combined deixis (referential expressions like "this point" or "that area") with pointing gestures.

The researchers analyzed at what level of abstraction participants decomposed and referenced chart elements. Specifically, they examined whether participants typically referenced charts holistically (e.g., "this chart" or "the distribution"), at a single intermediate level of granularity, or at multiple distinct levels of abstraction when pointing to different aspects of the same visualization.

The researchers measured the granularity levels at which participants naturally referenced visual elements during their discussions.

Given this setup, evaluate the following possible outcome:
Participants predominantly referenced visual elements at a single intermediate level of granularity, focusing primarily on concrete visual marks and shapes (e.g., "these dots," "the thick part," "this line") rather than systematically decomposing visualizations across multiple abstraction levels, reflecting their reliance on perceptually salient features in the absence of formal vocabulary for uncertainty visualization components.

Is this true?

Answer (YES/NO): NO